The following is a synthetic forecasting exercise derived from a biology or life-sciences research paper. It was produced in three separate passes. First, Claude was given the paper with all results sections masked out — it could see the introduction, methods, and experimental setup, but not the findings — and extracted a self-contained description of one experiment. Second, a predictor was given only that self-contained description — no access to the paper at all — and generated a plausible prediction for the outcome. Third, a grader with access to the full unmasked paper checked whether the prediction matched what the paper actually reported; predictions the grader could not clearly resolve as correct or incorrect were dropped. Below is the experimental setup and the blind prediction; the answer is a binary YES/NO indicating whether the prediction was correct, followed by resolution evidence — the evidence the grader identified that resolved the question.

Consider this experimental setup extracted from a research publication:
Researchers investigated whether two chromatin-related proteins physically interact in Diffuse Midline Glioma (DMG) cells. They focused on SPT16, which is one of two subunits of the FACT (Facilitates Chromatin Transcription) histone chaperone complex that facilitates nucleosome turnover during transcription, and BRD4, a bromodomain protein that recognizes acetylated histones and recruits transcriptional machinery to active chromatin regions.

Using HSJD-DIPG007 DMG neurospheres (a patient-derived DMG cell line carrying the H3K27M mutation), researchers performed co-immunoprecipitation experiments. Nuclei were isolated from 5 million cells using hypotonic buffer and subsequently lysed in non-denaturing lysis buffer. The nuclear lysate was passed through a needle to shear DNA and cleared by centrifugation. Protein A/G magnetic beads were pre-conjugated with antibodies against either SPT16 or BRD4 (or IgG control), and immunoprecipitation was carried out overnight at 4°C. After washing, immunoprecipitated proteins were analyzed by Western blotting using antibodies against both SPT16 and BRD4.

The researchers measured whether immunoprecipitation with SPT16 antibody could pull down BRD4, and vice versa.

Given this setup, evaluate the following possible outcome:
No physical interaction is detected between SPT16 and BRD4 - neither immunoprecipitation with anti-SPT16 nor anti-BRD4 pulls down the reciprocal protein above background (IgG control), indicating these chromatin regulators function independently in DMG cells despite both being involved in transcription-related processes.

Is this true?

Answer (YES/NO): NO